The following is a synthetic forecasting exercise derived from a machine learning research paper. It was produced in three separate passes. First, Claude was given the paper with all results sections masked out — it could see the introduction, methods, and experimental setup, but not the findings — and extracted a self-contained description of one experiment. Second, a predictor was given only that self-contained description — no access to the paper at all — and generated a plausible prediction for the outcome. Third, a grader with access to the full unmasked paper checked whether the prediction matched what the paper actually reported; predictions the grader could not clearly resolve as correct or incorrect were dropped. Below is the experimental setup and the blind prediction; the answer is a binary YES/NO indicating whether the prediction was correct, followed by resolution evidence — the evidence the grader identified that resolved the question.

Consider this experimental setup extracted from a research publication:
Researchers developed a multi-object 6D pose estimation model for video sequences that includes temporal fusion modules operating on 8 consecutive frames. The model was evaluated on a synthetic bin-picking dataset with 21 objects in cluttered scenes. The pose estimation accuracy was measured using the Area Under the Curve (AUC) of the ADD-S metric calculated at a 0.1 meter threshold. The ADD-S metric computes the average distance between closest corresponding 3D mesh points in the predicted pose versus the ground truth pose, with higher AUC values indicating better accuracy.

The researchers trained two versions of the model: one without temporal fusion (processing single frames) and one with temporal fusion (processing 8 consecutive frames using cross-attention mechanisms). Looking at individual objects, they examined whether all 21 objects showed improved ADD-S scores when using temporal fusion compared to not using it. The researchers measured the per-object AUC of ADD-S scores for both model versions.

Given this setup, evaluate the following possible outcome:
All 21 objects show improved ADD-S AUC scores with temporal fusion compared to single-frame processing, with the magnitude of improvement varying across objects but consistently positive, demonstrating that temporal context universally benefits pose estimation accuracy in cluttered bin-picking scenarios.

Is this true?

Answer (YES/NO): NO